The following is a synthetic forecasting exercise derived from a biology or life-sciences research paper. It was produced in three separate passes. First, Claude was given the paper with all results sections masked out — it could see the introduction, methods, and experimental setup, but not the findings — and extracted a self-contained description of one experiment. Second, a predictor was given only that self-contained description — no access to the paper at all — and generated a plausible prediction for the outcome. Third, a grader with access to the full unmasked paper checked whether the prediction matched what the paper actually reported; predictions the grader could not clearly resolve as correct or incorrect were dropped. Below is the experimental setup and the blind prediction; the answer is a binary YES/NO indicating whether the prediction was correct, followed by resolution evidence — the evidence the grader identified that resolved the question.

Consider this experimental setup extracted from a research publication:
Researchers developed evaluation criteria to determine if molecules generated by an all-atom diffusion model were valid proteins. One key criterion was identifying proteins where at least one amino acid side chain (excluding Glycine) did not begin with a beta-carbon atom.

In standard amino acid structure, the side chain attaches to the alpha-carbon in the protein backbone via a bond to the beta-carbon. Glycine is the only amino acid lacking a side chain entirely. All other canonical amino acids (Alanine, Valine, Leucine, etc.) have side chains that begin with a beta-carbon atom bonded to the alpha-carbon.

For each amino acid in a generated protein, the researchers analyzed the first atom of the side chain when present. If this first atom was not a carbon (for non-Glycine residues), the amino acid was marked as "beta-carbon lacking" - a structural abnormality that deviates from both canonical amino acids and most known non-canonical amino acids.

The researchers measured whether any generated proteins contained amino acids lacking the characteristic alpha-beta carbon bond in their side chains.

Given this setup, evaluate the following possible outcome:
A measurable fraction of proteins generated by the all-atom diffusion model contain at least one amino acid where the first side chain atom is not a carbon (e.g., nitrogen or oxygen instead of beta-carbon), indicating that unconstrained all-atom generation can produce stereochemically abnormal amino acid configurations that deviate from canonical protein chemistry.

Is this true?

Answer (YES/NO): YES